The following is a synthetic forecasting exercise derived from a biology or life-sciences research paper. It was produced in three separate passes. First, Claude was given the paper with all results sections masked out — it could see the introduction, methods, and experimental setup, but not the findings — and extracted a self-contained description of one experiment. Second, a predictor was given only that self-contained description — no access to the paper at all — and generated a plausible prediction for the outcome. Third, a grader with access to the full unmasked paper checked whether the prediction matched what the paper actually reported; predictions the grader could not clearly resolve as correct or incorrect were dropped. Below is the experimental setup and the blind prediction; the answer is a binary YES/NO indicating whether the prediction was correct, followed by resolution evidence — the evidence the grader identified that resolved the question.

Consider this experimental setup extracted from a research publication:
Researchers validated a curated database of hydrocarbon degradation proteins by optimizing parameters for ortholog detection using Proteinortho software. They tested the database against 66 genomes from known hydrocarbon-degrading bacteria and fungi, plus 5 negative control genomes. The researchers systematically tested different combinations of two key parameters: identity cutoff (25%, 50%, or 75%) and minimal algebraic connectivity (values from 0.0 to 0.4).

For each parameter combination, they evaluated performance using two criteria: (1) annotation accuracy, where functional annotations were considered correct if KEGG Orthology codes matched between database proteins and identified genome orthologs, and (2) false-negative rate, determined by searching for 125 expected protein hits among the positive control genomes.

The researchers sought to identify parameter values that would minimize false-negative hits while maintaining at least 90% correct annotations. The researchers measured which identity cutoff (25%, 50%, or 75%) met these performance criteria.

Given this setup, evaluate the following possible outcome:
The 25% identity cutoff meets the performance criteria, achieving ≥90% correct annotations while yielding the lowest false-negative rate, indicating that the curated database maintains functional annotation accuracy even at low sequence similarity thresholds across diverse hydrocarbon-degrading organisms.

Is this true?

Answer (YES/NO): NO